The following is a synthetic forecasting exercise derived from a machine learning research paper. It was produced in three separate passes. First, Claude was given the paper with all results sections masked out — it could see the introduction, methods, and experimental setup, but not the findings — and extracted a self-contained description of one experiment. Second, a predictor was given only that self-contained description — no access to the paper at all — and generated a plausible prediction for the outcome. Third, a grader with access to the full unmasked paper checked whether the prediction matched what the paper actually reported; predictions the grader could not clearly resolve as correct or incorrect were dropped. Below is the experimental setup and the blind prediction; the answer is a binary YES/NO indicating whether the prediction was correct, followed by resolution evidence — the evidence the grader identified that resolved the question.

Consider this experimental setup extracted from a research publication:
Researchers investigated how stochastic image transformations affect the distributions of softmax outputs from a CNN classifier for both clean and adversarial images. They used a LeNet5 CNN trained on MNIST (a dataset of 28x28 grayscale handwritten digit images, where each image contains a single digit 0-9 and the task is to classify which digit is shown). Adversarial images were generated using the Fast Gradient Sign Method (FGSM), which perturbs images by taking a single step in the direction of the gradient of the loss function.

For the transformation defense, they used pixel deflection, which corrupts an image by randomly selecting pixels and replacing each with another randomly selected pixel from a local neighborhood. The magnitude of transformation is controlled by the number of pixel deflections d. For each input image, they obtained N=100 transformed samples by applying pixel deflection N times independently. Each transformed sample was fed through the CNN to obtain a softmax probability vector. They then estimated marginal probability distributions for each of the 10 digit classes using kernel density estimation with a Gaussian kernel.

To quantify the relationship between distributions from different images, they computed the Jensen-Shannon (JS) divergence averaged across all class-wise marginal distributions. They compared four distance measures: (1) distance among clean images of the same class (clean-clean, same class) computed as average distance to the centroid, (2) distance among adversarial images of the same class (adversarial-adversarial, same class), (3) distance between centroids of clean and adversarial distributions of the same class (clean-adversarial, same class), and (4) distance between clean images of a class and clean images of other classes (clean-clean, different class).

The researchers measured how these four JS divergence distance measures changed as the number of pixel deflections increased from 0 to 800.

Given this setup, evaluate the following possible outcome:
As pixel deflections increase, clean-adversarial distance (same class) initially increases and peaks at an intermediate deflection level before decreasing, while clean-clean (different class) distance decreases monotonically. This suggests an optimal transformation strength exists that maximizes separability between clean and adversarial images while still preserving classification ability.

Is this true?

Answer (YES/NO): NO